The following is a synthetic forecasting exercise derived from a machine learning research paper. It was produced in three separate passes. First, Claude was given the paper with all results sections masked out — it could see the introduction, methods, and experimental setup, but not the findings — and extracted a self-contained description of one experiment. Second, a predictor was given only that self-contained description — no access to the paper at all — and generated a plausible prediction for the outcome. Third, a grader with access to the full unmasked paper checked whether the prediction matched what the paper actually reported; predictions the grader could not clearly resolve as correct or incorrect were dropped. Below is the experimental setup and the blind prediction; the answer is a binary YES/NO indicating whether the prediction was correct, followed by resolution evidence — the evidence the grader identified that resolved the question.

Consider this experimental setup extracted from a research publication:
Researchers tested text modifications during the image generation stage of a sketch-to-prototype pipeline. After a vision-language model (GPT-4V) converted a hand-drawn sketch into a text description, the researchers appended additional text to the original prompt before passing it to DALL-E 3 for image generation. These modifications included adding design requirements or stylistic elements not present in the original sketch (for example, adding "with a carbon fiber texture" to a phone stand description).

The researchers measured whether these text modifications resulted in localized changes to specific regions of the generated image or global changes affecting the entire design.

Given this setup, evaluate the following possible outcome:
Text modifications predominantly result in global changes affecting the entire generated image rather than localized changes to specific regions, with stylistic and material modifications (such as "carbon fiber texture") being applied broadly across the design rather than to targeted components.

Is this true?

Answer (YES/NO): YES